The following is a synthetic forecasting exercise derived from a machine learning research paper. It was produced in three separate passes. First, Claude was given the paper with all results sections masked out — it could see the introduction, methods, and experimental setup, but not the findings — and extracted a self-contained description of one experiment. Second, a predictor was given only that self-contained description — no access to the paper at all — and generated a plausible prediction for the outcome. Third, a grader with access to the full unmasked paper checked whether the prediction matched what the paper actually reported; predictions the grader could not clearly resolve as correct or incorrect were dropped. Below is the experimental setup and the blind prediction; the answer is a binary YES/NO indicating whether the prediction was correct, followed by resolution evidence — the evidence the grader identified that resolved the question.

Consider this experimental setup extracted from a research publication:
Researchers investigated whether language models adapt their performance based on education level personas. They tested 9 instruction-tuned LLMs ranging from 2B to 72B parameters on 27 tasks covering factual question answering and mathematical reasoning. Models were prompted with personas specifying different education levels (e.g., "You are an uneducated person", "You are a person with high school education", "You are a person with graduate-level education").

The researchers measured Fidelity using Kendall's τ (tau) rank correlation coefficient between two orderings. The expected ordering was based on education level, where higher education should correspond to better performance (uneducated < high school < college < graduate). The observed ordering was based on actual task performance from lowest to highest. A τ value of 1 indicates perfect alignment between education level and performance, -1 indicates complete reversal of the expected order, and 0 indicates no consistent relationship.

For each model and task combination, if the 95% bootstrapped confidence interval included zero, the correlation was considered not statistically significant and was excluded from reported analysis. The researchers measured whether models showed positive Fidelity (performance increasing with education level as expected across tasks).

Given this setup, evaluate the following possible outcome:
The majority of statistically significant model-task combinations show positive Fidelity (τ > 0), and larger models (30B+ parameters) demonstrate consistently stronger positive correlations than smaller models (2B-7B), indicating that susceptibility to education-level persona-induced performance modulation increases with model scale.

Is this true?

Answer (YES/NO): NO